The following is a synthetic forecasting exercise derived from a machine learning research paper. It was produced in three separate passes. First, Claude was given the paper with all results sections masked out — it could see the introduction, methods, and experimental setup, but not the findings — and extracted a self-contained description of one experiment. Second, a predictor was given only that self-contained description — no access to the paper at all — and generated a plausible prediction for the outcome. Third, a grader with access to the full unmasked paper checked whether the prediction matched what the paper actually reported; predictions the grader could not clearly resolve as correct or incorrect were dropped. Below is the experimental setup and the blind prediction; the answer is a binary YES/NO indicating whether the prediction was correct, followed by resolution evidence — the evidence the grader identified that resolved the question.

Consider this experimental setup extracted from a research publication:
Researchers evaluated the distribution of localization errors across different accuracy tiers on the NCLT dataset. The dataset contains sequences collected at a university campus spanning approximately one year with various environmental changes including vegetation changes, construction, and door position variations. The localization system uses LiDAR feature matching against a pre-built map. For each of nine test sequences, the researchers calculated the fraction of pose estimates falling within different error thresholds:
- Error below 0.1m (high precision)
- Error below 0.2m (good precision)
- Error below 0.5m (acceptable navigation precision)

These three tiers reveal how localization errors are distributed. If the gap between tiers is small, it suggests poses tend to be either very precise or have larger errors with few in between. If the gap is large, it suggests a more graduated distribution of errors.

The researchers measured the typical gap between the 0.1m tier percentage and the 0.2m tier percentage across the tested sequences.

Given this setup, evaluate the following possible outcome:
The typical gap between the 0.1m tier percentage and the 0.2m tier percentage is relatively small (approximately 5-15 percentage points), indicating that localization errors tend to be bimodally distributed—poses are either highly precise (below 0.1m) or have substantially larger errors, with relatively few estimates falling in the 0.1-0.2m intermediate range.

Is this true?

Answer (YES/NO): NO